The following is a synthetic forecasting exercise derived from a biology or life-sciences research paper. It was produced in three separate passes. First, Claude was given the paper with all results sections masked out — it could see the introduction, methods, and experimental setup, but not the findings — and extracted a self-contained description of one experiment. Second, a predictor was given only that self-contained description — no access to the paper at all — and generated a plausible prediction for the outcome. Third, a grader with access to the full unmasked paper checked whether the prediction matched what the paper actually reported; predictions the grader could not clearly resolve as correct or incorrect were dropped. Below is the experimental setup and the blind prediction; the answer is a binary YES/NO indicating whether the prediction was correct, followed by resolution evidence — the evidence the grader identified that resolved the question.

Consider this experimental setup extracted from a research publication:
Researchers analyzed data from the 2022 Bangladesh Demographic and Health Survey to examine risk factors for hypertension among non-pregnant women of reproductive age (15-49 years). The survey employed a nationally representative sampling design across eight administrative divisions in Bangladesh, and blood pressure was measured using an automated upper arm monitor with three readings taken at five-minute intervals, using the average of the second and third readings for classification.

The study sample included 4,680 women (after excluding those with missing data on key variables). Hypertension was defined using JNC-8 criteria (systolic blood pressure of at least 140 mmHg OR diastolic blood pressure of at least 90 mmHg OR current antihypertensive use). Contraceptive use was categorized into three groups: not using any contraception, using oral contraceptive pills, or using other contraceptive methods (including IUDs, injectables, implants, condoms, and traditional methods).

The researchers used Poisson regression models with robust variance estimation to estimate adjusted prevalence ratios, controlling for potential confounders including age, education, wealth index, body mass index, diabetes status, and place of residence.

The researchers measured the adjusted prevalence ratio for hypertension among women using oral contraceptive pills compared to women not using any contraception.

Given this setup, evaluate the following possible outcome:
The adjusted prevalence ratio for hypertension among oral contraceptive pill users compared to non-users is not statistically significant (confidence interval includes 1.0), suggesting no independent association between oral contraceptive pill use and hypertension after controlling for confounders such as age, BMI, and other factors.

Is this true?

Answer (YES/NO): NO